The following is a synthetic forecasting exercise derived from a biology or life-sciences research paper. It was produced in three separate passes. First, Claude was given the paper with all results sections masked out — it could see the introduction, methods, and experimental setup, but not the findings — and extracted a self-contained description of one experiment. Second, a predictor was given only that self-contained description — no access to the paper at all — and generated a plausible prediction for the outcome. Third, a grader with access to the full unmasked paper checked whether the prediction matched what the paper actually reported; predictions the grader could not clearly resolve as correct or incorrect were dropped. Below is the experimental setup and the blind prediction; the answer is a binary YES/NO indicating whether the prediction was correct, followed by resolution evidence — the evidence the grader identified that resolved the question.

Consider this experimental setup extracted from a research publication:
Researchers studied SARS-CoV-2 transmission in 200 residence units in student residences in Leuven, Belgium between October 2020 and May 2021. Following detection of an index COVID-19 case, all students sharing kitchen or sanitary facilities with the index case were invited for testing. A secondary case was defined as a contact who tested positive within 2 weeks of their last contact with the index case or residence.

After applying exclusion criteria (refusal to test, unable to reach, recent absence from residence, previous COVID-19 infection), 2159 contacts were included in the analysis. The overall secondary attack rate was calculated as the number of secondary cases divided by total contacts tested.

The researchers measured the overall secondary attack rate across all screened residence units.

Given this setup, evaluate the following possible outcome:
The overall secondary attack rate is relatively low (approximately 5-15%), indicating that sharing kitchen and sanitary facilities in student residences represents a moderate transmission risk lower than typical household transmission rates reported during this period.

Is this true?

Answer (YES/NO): YES